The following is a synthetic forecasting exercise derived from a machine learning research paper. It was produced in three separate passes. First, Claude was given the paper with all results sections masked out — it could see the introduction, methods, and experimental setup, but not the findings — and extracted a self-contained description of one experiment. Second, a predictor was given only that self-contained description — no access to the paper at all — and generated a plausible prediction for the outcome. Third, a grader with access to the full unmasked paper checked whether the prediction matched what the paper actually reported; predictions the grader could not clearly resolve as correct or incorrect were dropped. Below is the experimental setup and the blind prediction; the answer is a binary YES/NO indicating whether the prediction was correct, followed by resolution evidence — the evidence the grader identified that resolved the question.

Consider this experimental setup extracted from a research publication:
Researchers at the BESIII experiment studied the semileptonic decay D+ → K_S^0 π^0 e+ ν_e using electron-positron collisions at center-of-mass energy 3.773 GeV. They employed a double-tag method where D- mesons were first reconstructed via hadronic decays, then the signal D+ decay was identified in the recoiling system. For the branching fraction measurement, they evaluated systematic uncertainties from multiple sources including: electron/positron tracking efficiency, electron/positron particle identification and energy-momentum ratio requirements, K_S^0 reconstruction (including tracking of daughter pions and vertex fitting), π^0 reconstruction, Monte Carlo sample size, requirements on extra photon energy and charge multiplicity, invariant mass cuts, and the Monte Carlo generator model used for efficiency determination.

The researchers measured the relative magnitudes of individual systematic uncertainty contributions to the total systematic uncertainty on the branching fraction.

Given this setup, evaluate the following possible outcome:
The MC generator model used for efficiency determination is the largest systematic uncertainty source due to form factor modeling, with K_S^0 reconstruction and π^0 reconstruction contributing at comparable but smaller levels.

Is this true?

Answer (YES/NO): NO